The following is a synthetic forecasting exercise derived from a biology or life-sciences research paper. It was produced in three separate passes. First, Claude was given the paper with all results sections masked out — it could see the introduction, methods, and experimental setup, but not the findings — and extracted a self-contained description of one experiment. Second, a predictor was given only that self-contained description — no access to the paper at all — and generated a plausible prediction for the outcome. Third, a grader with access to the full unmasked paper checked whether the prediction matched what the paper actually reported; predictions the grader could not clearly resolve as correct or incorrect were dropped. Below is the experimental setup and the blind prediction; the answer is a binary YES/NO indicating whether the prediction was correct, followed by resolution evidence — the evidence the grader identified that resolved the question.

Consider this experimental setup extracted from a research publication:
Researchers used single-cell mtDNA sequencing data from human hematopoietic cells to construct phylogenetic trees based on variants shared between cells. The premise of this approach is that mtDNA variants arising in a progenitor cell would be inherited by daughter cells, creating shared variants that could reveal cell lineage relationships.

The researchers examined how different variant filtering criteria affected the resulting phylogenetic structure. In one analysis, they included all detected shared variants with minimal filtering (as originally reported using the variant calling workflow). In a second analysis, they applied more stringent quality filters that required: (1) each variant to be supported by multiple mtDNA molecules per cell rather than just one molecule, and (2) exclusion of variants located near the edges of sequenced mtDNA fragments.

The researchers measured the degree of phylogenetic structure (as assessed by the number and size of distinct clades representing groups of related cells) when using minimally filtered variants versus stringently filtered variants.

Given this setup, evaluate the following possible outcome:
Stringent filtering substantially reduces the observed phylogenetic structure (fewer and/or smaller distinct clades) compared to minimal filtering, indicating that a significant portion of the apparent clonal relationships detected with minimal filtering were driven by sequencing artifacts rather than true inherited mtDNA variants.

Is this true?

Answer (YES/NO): YES